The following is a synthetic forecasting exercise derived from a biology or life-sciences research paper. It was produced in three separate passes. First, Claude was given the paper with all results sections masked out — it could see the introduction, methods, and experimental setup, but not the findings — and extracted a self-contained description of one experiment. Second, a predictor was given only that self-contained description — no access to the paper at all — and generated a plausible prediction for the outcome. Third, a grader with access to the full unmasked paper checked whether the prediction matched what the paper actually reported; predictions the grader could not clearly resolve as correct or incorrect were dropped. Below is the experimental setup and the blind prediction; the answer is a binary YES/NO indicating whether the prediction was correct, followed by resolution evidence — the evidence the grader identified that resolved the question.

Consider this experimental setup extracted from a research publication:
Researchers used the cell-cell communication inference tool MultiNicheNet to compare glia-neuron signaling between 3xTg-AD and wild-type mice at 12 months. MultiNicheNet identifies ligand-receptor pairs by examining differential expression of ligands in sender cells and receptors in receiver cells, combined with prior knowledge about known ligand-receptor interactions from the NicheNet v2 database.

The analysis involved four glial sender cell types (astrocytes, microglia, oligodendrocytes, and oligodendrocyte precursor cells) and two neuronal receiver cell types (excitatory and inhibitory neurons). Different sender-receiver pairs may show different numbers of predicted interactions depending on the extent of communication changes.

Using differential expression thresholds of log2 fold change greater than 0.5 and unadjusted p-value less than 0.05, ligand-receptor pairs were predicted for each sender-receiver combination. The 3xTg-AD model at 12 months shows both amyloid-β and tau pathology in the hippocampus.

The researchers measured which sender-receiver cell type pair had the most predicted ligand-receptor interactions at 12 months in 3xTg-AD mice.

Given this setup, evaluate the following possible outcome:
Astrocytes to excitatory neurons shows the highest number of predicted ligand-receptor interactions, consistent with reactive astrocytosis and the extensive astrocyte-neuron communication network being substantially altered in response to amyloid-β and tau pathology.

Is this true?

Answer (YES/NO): NO